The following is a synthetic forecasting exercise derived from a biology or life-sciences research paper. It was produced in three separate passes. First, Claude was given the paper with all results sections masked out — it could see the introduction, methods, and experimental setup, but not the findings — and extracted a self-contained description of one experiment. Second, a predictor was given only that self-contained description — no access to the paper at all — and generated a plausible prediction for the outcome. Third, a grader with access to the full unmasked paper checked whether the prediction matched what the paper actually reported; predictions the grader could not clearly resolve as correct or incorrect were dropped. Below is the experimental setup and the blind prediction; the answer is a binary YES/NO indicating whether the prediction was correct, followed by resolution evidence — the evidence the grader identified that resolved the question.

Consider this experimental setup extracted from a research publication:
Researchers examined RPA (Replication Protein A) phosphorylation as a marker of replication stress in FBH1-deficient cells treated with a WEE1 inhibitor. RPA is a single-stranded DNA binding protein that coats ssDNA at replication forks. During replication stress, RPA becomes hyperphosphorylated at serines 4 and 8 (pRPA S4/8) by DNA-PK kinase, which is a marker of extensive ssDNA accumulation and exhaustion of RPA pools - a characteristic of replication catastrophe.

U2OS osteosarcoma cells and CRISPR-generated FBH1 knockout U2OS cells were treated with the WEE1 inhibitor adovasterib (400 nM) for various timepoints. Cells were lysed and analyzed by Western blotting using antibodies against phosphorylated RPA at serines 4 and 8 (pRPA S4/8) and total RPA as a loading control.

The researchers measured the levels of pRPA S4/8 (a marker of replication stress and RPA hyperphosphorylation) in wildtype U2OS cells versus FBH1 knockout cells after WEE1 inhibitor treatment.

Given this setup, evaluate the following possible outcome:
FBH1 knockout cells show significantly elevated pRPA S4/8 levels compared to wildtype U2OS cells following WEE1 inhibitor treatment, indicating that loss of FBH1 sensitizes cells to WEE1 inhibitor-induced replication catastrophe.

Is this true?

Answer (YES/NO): NO